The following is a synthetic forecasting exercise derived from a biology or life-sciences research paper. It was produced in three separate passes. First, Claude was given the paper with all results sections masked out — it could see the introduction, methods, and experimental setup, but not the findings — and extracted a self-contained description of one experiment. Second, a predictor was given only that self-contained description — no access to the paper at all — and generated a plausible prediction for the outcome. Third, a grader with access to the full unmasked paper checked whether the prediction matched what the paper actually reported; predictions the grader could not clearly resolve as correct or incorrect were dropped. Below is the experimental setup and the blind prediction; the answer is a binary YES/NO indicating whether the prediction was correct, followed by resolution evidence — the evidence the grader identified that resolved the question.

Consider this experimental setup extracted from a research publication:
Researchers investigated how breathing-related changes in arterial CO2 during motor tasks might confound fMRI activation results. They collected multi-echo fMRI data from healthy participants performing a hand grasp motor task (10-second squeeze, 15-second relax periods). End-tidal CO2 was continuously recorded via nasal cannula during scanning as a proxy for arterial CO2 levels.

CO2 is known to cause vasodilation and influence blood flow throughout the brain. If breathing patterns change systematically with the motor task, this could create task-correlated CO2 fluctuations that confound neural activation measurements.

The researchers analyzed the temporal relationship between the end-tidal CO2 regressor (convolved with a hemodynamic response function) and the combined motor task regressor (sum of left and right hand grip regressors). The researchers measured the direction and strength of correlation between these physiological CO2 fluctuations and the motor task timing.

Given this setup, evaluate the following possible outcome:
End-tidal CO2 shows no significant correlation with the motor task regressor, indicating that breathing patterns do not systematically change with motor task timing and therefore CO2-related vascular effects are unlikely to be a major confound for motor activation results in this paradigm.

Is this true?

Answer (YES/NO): NO